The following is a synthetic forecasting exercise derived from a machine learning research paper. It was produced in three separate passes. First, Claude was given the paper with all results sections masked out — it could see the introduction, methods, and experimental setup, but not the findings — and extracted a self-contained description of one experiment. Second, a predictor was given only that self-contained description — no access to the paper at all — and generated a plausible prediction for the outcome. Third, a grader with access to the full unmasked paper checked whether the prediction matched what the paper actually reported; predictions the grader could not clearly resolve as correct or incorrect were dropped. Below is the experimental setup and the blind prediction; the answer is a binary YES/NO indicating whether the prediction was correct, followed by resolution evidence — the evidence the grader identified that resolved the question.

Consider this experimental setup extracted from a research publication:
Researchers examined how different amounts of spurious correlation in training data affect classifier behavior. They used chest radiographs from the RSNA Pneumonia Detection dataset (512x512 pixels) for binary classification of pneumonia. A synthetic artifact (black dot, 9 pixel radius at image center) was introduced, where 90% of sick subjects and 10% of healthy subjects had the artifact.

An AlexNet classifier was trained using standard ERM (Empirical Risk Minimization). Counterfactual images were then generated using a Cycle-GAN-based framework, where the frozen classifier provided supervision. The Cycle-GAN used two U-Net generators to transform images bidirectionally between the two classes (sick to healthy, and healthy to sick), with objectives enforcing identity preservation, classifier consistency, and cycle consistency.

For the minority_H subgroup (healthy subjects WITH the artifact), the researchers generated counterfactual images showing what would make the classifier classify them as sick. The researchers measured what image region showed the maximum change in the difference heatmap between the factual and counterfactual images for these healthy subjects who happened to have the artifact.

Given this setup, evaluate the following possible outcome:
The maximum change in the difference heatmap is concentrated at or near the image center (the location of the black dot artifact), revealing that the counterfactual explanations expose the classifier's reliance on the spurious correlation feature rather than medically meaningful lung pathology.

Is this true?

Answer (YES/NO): YES